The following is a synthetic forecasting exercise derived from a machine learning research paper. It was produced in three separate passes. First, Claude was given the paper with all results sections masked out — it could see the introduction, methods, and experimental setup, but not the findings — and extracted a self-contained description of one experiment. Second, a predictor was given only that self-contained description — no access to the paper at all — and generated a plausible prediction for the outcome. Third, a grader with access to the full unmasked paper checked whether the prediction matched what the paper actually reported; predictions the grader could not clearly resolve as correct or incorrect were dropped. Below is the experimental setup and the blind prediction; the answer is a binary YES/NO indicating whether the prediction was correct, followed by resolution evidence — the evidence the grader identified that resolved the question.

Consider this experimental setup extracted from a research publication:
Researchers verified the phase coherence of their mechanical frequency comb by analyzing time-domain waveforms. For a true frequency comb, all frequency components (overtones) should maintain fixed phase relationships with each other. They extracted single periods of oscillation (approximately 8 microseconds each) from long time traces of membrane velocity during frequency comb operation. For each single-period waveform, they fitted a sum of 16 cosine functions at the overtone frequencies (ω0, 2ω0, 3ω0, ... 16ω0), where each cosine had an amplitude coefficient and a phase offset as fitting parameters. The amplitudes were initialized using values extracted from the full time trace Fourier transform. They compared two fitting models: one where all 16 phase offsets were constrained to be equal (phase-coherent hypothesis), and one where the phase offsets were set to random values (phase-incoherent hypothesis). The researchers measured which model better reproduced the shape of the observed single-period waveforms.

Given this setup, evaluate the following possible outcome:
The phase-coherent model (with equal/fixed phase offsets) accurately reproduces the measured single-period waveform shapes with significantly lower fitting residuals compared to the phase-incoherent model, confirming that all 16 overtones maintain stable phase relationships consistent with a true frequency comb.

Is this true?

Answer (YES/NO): YES